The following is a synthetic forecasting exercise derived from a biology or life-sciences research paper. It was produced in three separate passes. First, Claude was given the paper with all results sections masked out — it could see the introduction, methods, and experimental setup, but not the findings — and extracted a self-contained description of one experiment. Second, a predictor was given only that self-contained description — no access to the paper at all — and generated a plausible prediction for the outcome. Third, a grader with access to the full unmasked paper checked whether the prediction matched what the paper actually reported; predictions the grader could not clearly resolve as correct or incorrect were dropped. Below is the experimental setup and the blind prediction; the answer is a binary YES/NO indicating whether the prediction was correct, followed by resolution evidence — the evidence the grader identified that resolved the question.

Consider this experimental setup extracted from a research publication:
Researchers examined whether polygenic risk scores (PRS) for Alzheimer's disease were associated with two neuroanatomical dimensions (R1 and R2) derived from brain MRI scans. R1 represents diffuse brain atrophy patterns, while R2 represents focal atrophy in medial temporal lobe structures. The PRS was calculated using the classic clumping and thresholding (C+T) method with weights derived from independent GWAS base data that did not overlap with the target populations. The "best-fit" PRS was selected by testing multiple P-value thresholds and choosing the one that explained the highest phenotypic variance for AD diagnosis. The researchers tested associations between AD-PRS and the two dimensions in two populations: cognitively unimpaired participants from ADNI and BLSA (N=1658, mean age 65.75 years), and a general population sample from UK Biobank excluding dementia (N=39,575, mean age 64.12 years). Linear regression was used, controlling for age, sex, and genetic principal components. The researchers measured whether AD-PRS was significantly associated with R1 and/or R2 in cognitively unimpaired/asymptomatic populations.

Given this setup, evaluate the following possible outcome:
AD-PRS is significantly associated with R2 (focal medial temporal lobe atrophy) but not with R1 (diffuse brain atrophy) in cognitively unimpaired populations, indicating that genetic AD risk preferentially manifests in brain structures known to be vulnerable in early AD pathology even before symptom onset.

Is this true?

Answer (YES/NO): NO